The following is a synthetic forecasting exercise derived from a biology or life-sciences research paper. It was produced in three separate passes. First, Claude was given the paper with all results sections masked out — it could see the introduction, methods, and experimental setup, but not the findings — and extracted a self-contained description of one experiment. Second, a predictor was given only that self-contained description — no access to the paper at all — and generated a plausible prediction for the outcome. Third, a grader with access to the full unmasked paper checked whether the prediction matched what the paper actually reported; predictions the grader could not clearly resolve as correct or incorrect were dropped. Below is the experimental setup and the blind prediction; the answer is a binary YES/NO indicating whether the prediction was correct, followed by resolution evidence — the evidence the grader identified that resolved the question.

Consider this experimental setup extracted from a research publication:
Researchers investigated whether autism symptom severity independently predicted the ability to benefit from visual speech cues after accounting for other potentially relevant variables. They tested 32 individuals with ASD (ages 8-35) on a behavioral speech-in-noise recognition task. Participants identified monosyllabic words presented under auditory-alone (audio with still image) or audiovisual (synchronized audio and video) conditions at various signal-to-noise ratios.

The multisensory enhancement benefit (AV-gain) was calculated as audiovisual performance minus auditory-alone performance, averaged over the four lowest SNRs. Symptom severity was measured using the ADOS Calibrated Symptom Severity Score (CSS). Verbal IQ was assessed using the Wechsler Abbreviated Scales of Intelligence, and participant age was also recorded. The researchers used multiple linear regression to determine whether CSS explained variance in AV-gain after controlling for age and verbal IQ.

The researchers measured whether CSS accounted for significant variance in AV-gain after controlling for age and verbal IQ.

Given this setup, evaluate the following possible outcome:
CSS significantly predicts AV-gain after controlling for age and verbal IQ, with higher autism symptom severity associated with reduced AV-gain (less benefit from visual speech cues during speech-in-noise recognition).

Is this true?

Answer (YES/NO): YES